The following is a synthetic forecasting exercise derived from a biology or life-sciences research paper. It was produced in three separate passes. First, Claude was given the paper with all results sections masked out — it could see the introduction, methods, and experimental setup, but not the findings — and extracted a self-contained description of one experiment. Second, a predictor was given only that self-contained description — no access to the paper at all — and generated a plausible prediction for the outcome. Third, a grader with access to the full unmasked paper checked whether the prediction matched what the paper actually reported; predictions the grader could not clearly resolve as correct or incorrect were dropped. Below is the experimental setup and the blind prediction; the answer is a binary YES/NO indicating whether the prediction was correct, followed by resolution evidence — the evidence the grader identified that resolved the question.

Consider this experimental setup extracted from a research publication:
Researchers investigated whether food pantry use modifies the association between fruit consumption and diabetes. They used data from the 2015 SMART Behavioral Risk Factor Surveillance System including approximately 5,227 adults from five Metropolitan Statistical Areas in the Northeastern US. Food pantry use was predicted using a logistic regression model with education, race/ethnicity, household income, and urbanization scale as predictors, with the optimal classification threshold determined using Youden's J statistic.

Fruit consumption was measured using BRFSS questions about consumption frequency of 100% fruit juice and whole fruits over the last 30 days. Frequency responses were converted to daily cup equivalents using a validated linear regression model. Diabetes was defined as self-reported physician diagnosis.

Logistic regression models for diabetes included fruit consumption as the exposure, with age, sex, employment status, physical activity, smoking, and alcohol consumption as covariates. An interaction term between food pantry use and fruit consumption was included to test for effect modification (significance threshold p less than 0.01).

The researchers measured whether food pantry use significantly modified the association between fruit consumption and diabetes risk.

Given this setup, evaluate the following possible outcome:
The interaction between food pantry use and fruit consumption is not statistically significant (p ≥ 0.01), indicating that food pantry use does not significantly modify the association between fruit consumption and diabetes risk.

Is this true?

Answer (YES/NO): YES